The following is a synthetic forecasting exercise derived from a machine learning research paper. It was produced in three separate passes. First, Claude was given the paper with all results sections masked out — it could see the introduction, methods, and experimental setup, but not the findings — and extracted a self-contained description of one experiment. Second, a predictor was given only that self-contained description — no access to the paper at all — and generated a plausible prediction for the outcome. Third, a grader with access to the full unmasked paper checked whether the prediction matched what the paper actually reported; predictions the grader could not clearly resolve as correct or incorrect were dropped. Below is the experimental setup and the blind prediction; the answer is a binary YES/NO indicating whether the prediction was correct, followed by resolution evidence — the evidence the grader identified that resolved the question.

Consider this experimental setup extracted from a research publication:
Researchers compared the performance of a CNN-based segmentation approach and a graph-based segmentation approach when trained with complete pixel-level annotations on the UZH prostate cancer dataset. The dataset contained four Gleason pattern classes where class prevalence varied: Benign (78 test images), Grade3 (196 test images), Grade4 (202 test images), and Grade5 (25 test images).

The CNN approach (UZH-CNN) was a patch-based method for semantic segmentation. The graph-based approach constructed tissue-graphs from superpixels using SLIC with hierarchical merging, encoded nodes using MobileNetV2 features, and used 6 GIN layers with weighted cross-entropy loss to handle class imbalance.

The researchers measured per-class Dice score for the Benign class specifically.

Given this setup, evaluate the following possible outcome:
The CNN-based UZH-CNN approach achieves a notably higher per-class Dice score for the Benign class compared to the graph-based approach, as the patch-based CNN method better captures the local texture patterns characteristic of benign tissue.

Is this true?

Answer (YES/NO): YES